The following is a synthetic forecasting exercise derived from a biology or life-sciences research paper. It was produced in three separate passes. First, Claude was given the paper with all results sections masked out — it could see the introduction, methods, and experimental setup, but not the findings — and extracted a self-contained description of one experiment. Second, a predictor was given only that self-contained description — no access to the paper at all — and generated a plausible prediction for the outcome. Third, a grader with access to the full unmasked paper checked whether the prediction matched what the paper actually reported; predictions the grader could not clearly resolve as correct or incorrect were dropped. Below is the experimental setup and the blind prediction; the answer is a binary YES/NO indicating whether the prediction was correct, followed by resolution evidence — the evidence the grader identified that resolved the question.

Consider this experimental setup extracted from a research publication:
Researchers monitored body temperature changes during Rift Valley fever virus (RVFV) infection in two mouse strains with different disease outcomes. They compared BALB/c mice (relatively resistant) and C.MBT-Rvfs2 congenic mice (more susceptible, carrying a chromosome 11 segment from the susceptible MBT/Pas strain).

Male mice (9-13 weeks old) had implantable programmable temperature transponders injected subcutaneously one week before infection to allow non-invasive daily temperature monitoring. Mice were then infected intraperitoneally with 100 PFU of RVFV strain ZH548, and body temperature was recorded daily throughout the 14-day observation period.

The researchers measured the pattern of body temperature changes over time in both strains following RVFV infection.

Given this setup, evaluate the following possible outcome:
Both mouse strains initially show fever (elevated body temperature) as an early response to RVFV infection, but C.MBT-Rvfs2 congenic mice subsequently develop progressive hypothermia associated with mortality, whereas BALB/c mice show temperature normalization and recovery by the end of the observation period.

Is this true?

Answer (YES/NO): NO